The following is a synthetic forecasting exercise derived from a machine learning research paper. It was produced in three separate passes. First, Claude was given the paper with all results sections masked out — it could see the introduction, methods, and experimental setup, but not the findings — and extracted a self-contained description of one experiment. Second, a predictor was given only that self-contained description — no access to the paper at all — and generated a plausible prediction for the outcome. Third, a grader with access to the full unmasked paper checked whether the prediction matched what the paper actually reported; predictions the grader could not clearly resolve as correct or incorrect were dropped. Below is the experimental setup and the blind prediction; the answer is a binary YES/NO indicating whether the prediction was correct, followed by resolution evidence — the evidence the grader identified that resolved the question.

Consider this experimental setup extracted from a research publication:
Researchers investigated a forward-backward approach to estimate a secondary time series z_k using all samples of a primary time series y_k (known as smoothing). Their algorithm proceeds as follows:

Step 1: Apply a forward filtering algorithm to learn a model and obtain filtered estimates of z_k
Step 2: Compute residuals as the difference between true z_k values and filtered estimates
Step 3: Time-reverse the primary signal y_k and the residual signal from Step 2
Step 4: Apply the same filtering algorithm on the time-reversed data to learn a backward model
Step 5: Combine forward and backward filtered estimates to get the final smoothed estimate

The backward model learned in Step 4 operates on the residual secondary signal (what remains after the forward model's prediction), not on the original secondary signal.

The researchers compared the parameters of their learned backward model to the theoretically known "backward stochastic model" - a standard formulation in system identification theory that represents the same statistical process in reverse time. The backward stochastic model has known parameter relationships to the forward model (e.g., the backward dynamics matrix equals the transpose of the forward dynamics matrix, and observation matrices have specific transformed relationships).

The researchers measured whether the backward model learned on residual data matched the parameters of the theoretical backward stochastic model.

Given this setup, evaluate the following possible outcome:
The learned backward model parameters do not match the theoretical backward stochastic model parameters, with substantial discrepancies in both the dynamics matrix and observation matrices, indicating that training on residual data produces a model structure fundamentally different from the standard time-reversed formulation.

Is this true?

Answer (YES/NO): YES